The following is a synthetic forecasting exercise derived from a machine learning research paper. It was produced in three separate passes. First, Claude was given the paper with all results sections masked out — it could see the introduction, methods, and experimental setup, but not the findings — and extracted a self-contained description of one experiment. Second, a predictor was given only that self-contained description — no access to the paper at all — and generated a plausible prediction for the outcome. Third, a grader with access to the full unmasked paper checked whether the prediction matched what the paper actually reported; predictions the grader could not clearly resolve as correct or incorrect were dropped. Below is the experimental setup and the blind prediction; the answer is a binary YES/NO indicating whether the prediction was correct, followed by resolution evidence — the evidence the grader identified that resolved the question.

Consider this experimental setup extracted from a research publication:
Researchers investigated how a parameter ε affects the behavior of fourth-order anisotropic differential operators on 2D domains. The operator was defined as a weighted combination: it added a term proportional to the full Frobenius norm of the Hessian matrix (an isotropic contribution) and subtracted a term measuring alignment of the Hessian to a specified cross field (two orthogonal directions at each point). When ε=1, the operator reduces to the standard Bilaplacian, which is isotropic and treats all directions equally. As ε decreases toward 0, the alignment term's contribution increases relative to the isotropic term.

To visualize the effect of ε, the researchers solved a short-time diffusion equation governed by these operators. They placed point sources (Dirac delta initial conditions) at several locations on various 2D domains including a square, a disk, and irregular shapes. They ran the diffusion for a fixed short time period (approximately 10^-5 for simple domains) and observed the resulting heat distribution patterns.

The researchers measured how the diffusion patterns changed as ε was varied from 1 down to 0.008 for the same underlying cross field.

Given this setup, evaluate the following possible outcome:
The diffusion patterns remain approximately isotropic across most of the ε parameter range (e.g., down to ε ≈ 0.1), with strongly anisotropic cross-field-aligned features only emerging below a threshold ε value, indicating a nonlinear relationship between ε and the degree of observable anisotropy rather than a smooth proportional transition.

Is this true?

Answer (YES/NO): NO